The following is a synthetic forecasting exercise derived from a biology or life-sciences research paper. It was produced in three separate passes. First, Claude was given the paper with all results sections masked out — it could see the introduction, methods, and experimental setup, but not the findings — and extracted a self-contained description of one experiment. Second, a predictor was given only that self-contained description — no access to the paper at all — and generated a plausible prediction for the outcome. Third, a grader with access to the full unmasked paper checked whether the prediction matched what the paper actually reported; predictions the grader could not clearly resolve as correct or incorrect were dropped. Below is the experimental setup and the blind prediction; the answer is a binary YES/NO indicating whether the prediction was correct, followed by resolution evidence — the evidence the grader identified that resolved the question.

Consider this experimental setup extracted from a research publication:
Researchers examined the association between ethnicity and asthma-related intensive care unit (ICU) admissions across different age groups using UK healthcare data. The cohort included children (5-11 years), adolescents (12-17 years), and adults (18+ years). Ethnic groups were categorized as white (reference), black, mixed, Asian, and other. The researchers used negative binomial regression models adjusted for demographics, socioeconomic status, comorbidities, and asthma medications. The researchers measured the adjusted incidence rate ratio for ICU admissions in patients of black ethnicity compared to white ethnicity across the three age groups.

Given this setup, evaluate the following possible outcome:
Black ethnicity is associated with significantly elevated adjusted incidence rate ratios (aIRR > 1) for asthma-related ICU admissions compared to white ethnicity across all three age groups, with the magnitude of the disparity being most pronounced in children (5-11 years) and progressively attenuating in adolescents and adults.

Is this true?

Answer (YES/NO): YES